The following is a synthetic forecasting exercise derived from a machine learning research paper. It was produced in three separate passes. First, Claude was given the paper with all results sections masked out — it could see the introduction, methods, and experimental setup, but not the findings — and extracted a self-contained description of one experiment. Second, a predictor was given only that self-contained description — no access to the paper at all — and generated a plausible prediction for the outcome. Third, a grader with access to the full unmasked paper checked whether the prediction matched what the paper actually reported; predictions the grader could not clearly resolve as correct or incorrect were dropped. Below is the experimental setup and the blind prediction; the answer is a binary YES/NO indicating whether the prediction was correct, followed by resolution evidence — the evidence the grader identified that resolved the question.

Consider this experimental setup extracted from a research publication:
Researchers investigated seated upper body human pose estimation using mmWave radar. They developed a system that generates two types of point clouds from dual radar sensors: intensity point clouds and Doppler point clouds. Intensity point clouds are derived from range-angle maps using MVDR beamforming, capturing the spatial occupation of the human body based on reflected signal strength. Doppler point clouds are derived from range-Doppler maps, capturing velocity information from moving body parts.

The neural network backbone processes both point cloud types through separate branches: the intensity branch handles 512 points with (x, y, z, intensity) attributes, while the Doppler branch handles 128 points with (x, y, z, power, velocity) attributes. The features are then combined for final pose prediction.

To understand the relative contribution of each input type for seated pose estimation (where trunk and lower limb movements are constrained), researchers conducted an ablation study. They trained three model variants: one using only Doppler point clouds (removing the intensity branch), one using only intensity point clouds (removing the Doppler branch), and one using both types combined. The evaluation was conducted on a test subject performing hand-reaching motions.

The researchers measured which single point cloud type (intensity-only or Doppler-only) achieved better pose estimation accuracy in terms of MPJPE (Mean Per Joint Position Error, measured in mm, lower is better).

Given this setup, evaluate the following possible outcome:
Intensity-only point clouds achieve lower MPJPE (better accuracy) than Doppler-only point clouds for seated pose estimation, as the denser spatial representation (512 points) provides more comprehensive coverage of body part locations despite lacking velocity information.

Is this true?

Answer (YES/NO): YES